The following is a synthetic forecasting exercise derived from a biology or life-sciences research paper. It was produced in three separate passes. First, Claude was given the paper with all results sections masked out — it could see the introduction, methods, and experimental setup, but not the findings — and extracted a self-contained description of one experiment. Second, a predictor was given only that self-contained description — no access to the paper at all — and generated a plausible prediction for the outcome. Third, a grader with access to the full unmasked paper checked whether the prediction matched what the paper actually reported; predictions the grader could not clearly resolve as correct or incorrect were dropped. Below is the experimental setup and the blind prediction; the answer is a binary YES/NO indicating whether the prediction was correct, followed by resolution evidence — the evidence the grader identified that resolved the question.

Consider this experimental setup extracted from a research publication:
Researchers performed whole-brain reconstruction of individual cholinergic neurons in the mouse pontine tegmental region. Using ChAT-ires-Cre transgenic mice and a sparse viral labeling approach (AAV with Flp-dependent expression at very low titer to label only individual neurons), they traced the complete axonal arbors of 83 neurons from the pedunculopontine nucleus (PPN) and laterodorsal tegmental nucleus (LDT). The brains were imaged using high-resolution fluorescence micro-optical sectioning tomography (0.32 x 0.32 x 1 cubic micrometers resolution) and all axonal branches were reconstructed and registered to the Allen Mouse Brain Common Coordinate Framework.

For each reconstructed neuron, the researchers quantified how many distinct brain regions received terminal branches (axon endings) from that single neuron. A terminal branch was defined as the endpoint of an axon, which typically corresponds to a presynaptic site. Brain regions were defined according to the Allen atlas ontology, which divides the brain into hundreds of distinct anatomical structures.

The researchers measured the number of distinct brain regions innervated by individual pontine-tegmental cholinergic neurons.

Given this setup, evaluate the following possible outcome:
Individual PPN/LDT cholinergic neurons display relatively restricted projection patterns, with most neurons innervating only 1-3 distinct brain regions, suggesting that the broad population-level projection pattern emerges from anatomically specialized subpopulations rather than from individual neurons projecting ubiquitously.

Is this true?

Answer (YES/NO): NO